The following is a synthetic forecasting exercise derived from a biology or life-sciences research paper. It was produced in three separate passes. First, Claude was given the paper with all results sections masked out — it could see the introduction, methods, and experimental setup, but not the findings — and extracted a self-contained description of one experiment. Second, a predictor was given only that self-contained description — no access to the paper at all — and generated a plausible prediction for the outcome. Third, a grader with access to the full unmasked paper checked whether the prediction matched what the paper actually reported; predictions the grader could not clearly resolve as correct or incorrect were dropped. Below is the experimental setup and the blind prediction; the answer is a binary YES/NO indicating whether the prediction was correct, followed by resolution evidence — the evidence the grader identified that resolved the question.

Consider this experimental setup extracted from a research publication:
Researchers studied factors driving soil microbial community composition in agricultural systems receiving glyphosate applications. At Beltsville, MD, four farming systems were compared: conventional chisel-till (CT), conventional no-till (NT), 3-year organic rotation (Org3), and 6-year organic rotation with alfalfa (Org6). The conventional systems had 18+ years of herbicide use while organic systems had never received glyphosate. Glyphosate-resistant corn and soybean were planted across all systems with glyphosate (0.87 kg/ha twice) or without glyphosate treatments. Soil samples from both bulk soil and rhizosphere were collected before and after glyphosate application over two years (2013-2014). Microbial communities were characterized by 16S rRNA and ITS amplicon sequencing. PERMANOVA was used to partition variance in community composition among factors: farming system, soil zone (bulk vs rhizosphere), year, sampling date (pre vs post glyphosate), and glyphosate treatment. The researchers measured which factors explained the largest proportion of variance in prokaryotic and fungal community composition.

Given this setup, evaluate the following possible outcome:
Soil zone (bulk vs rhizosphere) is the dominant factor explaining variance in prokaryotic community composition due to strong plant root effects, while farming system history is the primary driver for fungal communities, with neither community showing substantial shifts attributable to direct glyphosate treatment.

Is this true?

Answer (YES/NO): NO